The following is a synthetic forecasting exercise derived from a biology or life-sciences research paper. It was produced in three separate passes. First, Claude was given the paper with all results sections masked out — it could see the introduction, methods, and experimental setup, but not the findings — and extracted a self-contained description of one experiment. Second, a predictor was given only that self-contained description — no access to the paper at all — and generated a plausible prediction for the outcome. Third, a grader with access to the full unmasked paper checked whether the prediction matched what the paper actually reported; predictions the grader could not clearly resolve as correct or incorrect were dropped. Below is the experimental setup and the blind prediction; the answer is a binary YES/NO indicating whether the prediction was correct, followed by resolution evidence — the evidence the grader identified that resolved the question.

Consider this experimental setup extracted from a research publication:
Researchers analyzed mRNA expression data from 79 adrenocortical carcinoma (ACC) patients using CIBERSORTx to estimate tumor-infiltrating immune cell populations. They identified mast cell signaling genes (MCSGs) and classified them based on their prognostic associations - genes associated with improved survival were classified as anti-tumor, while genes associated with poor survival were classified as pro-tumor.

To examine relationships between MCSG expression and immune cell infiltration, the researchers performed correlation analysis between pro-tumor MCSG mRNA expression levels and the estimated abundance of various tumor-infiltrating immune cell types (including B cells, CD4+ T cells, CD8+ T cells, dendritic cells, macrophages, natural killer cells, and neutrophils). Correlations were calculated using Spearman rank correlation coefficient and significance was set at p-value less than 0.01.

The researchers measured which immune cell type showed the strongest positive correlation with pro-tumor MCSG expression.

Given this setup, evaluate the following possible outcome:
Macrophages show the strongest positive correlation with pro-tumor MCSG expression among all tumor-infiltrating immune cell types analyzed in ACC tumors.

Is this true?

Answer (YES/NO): YES